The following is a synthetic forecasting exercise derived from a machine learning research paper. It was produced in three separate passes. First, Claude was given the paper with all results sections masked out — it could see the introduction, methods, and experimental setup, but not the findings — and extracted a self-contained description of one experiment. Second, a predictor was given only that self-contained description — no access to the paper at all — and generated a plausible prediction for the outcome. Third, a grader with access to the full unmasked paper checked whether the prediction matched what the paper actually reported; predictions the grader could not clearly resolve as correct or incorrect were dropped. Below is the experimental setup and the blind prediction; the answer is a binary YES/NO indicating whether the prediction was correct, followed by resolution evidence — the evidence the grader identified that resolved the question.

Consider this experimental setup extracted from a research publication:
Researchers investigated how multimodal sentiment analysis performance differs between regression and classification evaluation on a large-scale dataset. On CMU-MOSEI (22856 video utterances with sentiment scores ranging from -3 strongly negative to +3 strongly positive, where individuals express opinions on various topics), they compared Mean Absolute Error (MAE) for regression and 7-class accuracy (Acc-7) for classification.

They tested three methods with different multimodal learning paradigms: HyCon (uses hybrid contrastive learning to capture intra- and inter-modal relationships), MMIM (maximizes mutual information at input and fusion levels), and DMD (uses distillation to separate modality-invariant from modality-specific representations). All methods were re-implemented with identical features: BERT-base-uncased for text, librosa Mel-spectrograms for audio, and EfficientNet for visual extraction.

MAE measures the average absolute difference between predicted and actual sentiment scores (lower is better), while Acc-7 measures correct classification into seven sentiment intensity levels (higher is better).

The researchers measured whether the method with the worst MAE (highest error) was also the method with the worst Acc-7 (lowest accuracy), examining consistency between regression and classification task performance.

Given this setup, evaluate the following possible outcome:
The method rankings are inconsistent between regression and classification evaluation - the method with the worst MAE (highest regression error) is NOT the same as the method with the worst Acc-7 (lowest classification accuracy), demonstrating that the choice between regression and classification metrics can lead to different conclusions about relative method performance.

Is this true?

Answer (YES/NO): NO